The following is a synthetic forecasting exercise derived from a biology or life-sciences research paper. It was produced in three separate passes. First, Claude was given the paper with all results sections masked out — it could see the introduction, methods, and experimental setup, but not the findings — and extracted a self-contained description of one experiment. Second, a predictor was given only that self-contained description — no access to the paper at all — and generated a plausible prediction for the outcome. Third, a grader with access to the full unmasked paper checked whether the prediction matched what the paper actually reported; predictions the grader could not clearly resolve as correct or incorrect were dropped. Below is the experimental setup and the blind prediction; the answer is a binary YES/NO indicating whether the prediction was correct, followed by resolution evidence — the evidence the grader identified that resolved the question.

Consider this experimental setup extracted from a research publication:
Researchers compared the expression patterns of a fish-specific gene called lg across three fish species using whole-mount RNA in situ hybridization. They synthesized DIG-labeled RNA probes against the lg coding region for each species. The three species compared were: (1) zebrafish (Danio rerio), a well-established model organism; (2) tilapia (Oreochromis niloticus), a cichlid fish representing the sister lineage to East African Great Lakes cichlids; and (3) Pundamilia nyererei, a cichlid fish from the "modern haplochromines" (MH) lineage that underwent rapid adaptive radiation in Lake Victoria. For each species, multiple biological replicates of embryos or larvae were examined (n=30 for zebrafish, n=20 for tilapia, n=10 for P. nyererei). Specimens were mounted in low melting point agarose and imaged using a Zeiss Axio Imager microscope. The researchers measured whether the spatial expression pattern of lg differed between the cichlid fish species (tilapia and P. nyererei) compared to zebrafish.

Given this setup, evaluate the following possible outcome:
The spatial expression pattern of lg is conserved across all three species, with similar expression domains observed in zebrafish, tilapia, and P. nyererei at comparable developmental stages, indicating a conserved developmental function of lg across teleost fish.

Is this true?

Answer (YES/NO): NO